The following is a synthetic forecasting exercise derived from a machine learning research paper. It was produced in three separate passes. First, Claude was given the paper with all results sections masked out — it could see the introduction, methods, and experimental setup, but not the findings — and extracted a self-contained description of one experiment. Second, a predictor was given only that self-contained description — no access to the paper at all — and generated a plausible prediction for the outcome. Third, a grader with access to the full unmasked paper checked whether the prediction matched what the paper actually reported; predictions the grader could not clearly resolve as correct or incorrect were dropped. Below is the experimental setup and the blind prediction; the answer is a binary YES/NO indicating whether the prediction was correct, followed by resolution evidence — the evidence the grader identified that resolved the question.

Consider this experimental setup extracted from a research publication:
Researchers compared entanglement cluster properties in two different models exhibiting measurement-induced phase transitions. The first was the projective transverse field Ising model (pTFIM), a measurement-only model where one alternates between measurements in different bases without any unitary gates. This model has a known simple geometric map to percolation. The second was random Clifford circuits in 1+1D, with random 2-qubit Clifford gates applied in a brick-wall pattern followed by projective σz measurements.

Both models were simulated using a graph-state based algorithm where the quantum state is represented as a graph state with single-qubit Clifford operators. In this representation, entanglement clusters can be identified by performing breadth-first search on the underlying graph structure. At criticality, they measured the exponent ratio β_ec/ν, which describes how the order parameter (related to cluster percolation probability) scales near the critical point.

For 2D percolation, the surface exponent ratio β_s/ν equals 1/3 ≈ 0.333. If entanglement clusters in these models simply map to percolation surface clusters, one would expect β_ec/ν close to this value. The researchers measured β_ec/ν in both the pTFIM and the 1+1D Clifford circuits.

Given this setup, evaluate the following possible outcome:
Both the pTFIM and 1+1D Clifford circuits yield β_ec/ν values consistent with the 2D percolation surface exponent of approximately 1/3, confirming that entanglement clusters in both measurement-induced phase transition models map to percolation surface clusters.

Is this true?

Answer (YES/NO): NO